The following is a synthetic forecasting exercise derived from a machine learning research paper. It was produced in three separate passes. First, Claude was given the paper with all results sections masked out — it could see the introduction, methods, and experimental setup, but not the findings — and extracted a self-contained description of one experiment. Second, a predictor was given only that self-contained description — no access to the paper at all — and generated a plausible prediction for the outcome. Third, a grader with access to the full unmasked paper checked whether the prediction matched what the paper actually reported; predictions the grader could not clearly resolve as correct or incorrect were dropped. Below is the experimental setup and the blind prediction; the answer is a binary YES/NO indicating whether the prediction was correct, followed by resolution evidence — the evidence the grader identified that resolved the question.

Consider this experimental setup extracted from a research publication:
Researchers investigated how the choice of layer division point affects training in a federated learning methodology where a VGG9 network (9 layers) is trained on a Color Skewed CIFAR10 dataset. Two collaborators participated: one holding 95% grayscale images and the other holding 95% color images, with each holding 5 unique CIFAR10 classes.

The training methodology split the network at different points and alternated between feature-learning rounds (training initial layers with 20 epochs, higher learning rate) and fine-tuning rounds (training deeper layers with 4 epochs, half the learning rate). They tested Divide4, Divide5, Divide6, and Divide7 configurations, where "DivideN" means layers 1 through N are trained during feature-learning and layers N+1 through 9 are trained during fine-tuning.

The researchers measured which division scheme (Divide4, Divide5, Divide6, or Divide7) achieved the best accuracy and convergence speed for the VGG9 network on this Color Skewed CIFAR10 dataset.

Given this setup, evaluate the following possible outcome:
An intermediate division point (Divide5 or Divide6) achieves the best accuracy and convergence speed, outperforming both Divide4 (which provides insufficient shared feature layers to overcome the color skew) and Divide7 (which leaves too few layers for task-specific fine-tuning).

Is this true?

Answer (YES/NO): NO